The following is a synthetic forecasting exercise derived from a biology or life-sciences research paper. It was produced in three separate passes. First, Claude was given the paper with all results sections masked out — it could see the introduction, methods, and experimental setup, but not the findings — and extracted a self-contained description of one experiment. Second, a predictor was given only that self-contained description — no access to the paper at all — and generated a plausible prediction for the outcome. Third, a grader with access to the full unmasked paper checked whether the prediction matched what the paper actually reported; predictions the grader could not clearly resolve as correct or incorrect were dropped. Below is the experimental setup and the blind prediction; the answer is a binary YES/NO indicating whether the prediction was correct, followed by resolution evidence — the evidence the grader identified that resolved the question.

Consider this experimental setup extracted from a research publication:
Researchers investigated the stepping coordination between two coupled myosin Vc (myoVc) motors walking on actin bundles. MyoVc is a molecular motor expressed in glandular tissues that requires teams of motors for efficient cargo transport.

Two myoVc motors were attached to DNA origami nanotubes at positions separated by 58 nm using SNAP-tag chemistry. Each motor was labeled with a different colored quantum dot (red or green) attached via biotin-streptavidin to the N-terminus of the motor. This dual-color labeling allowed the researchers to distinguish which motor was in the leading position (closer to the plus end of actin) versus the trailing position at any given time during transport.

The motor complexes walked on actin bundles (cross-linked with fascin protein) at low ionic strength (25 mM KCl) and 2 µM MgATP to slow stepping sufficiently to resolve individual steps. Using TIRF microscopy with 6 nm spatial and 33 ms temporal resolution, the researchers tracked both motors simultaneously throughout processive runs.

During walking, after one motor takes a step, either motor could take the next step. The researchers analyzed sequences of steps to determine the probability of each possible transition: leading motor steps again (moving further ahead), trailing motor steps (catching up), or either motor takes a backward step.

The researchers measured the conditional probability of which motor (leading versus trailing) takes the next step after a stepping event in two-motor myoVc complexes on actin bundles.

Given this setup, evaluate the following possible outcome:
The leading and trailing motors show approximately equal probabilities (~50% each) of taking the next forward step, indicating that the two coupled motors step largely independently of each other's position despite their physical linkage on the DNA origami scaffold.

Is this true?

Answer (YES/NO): NO